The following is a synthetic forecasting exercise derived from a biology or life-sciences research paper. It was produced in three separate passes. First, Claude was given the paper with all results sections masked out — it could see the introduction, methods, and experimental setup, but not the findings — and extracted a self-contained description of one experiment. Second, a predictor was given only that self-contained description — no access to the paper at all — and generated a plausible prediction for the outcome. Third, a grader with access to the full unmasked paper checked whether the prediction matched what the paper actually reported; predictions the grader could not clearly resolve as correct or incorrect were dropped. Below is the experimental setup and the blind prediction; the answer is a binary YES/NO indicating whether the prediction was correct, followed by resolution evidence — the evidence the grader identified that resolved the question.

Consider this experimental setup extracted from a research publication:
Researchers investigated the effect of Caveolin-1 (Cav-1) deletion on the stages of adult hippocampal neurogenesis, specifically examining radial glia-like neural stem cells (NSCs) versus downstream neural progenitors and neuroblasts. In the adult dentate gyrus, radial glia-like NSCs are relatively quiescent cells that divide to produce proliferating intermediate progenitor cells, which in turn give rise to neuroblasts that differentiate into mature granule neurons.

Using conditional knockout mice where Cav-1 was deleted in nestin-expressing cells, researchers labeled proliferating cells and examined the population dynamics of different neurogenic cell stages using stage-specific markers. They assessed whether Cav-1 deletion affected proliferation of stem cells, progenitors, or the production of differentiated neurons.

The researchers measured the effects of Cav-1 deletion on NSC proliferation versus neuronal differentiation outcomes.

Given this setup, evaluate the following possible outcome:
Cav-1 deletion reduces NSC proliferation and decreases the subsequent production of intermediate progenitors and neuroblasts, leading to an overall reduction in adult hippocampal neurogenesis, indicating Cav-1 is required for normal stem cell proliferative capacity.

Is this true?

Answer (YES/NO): NO